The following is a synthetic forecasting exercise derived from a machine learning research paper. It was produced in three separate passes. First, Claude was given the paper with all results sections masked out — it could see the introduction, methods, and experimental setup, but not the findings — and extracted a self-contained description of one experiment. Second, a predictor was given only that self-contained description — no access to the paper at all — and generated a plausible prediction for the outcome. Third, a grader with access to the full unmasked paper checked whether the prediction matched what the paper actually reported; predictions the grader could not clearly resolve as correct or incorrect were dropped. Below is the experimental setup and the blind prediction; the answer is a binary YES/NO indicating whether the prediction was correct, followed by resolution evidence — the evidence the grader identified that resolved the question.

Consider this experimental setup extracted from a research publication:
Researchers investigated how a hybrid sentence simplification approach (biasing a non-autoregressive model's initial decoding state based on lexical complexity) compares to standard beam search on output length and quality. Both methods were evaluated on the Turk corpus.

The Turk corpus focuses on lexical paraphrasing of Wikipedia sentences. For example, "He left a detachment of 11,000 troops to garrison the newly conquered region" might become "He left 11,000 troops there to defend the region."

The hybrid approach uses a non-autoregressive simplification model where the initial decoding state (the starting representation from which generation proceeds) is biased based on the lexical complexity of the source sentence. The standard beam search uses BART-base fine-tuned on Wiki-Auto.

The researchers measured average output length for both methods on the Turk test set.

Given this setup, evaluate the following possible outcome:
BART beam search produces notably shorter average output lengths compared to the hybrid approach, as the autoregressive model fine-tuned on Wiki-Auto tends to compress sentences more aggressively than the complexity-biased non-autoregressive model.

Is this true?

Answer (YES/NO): YES